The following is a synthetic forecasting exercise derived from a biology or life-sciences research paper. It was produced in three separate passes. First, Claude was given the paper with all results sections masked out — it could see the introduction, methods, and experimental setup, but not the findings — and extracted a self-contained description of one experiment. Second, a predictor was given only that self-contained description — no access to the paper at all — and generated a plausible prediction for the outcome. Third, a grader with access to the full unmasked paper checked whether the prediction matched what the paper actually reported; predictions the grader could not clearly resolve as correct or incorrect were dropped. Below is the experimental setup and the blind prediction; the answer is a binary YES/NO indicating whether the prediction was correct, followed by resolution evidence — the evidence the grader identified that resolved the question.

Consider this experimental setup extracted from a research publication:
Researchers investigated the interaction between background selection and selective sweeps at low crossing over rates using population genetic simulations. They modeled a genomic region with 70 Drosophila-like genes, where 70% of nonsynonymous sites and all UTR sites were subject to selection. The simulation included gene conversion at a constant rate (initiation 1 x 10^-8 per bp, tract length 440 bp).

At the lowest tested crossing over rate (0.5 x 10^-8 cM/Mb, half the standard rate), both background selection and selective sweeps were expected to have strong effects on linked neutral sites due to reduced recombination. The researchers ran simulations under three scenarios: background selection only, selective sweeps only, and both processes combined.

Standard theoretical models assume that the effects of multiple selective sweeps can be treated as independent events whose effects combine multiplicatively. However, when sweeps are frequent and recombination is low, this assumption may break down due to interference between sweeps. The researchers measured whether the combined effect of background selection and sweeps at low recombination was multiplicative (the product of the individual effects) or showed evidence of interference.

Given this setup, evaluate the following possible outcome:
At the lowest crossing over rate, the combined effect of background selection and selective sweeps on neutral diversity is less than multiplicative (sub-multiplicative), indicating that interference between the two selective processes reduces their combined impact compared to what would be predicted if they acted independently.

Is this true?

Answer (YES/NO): YES